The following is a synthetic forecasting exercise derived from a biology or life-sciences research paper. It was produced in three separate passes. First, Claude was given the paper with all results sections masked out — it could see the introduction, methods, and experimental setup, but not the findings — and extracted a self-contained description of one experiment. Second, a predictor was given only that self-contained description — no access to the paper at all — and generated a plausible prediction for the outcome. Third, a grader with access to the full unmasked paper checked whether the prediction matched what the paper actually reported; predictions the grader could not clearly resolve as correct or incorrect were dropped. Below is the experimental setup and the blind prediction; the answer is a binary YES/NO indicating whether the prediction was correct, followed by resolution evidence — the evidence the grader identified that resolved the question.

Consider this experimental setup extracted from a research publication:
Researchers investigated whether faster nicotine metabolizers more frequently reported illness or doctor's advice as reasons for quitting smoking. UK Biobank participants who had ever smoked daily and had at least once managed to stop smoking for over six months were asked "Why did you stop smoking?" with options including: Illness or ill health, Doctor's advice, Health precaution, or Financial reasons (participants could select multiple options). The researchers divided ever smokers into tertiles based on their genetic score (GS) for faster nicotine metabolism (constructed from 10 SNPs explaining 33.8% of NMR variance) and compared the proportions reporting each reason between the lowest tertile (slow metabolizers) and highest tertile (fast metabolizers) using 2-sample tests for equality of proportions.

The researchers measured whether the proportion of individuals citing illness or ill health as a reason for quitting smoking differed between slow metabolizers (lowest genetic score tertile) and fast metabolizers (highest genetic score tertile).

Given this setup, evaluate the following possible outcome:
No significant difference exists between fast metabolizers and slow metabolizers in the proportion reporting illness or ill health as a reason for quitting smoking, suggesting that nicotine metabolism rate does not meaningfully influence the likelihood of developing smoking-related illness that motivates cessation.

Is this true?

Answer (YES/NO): YES